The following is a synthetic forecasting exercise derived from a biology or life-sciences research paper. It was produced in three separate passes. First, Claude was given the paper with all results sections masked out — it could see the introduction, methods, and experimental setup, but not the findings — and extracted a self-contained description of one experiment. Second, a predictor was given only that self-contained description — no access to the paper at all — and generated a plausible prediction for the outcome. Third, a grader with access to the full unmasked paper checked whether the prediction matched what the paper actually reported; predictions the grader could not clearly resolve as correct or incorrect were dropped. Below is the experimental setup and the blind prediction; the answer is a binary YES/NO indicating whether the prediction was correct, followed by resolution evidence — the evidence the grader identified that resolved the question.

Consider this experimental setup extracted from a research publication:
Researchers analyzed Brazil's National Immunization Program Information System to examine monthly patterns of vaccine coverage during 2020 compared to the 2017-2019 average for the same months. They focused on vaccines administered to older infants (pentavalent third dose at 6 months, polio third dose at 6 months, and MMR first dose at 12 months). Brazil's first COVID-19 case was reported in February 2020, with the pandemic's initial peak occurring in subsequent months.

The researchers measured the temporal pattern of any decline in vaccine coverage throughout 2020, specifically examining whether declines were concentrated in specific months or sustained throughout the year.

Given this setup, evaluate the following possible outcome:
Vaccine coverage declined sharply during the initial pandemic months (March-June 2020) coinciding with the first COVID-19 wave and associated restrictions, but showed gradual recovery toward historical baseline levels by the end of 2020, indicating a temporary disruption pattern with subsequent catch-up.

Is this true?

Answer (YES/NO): NO